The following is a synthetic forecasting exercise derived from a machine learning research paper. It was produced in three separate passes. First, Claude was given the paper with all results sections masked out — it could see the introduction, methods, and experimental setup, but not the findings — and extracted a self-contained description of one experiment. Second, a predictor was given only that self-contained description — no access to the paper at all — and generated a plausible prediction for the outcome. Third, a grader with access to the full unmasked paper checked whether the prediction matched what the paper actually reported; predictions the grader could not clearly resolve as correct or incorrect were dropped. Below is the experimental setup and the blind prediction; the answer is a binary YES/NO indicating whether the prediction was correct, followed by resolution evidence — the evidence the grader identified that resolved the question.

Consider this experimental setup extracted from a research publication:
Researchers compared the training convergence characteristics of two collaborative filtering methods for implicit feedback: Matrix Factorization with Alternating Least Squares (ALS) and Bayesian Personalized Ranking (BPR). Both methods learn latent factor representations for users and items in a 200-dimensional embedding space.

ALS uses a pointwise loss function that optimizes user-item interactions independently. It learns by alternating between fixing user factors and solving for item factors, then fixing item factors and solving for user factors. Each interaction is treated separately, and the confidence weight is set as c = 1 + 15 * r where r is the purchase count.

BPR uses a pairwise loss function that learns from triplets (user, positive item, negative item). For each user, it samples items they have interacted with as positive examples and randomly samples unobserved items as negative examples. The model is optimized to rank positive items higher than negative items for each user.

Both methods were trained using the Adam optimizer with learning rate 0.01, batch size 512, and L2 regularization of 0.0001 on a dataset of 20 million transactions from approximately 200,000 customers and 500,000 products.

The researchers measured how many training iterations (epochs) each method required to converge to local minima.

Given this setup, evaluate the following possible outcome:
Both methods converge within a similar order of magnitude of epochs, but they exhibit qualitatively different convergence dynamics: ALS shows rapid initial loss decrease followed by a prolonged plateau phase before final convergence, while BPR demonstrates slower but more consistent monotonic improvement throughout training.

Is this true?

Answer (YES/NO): NO